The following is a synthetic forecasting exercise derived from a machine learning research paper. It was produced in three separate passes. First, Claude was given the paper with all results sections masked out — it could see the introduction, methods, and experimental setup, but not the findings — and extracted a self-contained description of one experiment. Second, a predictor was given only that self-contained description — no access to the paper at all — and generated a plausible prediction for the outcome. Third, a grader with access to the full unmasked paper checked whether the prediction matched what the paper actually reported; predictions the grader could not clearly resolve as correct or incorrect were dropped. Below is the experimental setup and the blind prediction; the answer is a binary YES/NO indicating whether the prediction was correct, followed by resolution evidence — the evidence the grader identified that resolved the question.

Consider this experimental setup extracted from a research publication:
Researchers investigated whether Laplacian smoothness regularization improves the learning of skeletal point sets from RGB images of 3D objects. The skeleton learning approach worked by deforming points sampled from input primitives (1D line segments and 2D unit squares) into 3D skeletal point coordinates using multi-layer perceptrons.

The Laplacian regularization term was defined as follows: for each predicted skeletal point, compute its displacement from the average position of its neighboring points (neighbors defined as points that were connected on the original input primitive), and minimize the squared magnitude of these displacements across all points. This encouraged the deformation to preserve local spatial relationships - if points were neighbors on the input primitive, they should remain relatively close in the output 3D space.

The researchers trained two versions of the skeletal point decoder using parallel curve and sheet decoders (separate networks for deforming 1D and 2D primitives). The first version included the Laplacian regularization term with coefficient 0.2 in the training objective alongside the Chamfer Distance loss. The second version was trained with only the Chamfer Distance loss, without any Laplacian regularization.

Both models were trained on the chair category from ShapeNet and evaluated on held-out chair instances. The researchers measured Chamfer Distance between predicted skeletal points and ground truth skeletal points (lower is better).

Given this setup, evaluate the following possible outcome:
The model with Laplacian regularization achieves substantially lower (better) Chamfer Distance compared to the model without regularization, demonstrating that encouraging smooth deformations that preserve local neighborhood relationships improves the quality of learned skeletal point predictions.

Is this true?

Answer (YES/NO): YES